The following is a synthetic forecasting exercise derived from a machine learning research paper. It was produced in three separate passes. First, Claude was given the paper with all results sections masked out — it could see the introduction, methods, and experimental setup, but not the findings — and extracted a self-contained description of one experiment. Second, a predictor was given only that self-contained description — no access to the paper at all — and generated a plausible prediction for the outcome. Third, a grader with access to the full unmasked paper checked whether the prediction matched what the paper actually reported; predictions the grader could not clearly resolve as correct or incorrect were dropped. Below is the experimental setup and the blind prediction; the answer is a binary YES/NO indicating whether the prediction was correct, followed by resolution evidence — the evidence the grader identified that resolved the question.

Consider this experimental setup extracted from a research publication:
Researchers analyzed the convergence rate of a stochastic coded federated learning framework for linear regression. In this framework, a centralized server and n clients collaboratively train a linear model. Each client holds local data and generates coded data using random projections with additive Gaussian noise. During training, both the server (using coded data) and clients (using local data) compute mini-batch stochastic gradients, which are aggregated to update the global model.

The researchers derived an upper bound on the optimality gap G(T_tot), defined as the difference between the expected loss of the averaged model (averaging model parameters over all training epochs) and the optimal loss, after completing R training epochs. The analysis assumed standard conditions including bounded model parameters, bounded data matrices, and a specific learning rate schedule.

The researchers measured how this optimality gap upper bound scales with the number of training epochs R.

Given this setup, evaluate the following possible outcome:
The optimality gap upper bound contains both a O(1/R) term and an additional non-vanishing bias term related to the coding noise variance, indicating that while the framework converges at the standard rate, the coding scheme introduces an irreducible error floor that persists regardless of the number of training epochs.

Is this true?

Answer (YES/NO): NO